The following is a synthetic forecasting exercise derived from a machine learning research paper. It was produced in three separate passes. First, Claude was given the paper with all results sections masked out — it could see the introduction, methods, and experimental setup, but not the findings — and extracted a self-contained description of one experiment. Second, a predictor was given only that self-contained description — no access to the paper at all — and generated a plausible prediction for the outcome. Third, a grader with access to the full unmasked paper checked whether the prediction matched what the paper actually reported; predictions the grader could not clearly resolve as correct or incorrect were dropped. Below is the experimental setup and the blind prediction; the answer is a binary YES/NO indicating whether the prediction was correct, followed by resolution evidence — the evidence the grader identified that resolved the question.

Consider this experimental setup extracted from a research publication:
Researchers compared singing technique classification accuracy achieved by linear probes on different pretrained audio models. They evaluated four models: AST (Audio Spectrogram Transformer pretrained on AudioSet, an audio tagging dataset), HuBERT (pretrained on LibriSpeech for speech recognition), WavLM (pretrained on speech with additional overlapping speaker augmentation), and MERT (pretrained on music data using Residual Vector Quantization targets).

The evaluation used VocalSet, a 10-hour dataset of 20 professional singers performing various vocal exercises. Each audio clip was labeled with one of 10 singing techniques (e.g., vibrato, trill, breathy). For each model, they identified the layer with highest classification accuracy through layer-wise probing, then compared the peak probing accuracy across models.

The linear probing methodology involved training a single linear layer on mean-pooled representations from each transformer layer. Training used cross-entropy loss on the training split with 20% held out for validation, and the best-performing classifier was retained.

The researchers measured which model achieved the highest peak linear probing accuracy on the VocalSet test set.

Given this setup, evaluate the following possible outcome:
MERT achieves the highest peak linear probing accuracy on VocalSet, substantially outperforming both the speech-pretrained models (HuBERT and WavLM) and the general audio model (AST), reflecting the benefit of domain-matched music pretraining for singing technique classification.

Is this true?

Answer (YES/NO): NO